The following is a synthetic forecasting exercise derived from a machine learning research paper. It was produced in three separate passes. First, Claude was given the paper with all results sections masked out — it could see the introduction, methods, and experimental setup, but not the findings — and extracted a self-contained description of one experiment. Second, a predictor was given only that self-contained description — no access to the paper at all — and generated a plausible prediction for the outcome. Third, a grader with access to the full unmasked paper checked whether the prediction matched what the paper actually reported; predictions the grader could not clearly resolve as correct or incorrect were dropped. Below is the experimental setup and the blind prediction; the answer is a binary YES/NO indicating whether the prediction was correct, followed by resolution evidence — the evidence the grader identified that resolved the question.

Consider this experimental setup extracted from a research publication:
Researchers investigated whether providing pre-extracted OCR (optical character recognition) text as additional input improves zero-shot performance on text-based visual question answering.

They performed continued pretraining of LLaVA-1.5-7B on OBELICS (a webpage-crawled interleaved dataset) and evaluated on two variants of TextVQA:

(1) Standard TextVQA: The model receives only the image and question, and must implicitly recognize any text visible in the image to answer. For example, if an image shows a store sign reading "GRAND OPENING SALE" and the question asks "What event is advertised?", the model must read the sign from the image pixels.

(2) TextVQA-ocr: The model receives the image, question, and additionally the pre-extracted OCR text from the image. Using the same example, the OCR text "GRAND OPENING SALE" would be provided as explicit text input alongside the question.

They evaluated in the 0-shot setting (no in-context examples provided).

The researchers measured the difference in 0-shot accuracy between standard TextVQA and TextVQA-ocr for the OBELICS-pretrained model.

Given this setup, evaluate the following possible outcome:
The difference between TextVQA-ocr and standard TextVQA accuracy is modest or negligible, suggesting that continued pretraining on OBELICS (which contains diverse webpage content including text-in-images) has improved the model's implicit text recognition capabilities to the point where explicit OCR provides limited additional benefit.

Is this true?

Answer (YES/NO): NO